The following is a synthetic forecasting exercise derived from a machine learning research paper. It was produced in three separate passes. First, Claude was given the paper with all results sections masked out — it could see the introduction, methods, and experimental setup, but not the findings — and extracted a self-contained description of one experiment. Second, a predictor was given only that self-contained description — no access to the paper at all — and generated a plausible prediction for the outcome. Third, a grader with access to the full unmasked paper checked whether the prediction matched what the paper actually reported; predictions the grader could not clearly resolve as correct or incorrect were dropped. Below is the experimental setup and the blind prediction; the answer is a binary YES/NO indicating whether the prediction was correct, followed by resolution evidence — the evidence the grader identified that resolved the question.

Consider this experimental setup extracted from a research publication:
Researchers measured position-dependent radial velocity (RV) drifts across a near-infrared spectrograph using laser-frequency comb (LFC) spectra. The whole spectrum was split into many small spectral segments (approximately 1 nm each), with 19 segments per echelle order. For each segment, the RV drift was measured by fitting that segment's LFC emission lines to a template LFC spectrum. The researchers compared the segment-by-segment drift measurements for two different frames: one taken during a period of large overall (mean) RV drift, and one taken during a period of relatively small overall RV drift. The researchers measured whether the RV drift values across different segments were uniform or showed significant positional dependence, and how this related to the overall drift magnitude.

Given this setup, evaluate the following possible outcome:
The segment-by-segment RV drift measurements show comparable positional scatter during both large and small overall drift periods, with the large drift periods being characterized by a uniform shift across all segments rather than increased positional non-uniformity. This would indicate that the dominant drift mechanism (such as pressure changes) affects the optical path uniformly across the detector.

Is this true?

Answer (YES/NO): NO